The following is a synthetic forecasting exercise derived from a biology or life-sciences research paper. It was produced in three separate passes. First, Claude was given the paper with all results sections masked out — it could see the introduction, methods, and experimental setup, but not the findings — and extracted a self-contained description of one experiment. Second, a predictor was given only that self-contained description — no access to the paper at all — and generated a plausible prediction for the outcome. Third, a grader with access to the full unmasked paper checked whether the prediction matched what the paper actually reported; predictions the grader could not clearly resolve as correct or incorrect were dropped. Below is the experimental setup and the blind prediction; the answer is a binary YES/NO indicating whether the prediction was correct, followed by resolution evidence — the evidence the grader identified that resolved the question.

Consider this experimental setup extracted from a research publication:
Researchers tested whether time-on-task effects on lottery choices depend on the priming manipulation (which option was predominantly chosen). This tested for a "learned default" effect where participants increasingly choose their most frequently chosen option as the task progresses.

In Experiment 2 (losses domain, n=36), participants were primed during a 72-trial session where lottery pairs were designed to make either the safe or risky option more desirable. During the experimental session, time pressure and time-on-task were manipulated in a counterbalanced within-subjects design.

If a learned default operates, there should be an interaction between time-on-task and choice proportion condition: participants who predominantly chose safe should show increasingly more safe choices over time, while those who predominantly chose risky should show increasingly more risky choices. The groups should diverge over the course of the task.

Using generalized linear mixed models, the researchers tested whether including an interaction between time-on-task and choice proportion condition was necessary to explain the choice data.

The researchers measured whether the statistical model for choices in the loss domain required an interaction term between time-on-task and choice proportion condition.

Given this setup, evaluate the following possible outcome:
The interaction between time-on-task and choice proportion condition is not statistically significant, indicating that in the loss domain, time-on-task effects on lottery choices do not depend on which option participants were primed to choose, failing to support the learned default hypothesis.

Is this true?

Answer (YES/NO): NO